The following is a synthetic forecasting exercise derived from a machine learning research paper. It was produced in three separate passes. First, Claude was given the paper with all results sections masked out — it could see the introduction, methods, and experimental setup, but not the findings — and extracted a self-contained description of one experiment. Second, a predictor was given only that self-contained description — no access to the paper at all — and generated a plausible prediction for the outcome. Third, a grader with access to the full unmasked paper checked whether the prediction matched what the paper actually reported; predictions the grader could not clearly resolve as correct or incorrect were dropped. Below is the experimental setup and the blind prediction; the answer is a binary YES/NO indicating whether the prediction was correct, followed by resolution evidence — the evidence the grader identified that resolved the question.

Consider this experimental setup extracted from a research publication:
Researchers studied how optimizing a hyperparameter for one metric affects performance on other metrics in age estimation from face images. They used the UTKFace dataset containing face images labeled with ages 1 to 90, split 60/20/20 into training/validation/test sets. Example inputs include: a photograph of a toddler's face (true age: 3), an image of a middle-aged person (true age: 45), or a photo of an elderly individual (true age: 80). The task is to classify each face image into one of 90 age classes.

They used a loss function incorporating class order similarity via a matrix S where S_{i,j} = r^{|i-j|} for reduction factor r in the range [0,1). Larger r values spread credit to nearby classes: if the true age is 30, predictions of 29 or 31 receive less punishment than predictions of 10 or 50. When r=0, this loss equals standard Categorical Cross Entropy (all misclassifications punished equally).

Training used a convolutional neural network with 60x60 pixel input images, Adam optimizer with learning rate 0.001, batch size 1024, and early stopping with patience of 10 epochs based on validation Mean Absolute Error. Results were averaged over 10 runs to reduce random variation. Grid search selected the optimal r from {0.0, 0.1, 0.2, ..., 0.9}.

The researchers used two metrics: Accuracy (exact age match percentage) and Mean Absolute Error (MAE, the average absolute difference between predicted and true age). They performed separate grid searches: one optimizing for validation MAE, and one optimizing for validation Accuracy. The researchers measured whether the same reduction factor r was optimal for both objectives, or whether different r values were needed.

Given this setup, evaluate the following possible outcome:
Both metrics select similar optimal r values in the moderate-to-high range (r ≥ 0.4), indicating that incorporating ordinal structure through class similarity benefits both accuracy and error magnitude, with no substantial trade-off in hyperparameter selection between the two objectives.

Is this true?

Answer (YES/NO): NO